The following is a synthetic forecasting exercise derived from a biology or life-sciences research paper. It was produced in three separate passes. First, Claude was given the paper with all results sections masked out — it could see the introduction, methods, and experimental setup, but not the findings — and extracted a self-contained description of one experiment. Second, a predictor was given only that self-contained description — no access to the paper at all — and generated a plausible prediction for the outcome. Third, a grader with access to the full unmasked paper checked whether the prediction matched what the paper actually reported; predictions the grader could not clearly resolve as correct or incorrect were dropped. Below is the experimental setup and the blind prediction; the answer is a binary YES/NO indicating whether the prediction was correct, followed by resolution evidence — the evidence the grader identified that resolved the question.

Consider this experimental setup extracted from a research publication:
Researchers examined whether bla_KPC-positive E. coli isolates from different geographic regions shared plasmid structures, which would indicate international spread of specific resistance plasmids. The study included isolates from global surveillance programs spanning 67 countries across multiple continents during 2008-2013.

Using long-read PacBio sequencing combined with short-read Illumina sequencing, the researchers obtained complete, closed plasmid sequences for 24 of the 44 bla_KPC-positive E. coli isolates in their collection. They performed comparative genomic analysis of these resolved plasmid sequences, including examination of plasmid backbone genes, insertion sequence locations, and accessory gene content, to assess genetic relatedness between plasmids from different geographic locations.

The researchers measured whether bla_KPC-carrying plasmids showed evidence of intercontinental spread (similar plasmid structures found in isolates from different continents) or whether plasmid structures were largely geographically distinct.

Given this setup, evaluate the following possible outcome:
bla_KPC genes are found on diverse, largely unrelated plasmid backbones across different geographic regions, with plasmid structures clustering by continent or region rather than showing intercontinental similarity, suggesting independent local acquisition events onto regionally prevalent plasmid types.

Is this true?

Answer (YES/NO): NO